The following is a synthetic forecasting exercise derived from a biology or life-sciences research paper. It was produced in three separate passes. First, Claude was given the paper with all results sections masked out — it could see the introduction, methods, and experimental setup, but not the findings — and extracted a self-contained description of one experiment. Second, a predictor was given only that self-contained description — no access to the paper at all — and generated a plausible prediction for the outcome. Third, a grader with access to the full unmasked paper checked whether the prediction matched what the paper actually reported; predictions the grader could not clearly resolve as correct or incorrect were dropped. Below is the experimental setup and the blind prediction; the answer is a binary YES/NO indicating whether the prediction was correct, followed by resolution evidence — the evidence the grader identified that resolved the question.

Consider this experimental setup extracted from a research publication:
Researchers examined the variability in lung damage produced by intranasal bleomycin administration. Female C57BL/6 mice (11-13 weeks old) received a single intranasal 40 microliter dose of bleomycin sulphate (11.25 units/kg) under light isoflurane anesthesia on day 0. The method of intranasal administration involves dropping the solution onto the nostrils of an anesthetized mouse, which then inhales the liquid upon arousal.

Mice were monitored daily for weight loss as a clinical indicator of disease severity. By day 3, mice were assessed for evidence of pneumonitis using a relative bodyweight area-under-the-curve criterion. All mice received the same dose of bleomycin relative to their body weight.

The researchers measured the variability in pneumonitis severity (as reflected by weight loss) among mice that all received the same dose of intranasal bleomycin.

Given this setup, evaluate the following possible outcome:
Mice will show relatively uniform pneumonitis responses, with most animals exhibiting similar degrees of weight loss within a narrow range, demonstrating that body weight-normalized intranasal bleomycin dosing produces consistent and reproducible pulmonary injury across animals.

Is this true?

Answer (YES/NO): NO